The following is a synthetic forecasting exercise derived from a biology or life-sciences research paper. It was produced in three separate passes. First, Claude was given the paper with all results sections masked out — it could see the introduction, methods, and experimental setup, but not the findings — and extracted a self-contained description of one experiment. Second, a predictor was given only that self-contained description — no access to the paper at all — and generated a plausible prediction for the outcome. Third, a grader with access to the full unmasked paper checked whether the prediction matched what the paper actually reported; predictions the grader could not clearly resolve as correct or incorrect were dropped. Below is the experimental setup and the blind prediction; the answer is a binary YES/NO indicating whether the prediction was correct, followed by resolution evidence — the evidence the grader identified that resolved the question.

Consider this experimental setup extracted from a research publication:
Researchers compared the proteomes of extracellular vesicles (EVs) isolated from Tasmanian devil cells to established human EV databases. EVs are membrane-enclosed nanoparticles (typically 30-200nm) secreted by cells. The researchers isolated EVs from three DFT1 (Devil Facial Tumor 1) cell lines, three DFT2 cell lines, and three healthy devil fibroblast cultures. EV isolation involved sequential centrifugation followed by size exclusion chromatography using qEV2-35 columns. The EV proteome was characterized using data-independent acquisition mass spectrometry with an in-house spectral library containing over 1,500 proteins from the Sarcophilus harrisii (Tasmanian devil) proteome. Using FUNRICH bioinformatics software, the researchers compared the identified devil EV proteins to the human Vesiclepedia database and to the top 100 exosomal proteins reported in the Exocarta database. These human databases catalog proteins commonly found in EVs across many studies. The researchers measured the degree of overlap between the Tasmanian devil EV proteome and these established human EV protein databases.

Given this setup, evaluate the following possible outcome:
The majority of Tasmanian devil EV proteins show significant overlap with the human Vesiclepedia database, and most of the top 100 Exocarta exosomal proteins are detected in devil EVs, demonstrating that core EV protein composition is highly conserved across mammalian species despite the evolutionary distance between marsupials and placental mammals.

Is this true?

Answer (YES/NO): YES